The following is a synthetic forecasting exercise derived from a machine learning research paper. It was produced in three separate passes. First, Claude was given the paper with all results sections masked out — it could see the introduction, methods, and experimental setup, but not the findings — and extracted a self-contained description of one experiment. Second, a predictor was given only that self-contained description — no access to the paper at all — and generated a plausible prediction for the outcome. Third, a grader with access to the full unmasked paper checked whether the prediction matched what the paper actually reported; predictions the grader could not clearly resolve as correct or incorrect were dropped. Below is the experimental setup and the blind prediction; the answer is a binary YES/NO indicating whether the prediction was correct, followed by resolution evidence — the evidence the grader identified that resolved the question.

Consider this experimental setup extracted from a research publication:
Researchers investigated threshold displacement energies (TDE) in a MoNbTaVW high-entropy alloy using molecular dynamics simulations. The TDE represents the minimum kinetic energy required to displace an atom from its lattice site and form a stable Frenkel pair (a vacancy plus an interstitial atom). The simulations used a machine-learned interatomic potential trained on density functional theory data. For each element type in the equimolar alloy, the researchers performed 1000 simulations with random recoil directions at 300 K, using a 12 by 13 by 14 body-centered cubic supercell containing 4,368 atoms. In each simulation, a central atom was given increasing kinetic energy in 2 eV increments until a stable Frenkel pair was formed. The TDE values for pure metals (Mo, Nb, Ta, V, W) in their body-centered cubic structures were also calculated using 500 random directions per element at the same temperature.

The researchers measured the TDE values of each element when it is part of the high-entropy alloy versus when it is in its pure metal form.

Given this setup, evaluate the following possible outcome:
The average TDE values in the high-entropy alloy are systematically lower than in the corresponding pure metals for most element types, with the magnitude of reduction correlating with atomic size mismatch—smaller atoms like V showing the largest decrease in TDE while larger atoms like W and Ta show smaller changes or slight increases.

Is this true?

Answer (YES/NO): NO